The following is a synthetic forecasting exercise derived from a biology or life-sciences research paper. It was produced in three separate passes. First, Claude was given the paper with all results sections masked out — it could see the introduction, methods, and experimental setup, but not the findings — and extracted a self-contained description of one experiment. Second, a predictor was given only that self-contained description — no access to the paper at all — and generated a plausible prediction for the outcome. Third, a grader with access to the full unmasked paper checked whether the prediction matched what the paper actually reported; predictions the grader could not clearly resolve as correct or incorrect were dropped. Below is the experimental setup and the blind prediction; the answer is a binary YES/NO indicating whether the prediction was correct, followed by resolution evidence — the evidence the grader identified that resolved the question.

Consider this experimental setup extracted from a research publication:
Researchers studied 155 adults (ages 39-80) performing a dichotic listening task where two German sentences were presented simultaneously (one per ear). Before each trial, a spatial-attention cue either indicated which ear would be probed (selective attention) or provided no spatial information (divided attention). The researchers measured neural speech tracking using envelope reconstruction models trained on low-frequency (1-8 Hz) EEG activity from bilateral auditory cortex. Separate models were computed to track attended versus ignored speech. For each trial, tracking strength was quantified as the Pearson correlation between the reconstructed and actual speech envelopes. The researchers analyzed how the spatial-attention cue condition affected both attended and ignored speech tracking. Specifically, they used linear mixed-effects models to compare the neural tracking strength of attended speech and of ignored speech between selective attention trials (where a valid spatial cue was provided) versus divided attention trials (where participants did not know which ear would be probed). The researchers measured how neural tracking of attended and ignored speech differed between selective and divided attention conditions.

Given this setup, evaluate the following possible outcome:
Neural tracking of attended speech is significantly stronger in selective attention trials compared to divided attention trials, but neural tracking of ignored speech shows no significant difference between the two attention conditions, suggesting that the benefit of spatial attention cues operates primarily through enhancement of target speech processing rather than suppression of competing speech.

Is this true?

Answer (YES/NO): NO